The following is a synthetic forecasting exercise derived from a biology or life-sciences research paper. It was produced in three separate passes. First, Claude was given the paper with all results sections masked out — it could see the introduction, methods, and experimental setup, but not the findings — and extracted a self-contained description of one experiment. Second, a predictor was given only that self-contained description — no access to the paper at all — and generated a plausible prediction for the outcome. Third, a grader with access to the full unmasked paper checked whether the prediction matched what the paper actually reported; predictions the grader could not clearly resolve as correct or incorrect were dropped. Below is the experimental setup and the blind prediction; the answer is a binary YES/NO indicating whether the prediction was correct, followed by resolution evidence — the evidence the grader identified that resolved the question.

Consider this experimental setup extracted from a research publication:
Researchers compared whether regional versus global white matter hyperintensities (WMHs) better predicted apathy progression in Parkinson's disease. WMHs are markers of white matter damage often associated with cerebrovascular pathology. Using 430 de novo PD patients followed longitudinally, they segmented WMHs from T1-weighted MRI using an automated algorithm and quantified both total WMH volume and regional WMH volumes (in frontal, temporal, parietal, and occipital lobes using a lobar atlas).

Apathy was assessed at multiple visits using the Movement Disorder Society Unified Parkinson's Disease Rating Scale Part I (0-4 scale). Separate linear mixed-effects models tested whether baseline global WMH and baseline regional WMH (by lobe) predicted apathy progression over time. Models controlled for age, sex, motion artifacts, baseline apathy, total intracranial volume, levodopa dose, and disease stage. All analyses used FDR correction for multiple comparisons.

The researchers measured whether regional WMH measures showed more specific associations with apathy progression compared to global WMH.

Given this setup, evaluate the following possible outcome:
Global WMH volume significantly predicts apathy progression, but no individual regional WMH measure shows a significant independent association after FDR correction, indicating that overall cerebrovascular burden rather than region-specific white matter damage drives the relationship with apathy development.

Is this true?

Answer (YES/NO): NO